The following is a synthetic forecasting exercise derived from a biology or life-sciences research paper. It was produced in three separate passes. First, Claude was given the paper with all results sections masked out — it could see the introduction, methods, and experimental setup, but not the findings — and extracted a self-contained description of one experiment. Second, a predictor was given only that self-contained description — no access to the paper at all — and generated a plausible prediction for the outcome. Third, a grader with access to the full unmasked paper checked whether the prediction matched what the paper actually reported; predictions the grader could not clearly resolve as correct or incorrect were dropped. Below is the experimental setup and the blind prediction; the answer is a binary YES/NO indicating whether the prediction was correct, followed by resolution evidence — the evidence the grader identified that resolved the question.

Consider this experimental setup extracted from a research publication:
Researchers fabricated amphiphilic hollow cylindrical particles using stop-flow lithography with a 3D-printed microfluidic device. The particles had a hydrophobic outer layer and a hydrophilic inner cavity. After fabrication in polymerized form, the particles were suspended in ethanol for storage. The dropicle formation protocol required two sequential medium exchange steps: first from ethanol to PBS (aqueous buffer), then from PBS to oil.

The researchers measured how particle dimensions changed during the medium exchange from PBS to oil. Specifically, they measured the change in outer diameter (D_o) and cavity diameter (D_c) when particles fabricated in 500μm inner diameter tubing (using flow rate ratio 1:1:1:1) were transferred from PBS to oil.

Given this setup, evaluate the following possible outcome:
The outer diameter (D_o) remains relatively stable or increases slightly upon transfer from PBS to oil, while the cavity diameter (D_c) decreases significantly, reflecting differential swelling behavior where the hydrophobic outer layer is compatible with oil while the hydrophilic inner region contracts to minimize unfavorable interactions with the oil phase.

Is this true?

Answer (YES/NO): NO